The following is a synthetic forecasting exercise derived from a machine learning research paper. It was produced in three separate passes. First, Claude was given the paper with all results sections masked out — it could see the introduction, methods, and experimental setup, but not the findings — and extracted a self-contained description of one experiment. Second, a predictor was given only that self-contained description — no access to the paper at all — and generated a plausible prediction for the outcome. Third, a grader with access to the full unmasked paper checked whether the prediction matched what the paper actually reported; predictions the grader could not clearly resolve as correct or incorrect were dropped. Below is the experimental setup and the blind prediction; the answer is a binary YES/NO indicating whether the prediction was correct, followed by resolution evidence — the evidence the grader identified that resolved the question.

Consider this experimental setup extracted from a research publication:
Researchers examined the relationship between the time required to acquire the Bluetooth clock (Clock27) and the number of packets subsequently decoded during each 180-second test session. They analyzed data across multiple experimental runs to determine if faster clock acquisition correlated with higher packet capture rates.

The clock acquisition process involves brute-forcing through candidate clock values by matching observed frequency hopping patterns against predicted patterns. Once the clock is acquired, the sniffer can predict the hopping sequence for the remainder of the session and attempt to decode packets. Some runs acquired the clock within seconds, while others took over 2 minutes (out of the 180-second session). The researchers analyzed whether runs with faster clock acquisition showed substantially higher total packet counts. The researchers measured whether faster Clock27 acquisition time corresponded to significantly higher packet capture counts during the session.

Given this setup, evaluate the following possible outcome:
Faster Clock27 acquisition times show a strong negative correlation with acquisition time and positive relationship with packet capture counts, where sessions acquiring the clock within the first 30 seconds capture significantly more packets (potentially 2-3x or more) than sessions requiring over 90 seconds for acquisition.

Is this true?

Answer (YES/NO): NO